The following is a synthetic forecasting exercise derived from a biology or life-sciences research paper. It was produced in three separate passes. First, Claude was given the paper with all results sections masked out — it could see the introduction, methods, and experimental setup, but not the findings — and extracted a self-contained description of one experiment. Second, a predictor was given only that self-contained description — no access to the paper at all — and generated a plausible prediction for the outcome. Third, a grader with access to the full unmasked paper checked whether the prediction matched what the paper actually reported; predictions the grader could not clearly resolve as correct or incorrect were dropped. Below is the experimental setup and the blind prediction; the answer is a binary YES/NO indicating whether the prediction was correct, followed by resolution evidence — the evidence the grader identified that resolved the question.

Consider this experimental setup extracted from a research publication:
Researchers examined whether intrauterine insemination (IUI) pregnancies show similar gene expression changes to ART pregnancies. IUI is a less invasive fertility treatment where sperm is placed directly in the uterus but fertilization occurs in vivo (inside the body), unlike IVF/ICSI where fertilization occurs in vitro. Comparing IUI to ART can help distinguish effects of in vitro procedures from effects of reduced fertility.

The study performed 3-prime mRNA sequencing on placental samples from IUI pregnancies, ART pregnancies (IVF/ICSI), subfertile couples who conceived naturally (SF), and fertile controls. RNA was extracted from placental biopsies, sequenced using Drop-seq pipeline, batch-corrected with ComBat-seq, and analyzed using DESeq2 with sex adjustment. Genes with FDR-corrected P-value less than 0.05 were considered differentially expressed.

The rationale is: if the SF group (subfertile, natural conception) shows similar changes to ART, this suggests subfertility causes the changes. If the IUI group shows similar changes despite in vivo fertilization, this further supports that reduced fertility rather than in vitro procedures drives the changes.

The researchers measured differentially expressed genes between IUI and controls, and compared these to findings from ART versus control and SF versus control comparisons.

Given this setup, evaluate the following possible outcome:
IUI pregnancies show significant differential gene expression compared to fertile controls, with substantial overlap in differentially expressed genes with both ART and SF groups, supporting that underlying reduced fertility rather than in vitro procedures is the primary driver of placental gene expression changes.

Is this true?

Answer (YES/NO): NO